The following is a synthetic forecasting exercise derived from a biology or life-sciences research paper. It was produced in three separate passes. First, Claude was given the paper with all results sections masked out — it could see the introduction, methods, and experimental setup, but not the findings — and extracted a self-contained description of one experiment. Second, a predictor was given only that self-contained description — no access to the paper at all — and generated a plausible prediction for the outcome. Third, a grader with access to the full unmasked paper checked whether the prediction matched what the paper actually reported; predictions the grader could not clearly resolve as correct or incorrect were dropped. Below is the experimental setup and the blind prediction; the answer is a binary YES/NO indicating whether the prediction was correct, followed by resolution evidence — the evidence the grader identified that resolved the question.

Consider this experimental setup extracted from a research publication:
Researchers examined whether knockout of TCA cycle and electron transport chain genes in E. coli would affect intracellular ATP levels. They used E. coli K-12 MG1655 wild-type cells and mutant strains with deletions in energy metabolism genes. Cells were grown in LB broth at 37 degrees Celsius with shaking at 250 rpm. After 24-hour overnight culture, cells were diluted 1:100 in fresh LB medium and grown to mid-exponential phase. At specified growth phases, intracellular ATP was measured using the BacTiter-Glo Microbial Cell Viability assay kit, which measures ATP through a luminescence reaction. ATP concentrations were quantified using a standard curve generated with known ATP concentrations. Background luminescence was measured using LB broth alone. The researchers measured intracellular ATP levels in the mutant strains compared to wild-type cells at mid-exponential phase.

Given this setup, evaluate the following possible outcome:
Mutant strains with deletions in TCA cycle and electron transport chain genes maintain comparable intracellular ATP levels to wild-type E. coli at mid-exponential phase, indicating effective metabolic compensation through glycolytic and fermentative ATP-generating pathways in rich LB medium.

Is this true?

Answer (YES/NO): NO